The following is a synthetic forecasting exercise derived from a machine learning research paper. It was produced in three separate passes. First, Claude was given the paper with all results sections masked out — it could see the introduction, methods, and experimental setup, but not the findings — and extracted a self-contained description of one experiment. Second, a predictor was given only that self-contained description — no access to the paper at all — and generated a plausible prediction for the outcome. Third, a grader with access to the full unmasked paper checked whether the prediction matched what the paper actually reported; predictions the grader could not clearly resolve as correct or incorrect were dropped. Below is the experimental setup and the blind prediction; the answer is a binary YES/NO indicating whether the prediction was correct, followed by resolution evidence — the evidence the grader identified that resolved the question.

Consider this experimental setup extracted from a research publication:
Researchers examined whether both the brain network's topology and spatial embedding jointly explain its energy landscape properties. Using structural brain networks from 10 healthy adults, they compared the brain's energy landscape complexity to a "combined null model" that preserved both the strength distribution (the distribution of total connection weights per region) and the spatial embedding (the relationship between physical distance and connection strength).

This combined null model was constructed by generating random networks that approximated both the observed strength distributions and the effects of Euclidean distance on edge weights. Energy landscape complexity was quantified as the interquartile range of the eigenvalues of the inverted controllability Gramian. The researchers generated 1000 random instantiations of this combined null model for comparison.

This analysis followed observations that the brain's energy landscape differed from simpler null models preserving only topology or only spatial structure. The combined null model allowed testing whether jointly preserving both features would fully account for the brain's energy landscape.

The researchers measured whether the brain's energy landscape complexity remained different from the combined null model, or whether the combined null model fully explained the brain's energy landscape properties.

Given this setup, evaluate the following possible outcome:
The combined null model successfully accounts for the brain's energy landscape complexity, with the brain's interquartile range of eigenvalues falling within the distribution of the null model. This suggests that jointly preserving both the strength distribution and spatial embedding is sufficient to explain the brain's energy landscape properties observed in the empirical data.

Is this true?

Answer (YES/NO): NO